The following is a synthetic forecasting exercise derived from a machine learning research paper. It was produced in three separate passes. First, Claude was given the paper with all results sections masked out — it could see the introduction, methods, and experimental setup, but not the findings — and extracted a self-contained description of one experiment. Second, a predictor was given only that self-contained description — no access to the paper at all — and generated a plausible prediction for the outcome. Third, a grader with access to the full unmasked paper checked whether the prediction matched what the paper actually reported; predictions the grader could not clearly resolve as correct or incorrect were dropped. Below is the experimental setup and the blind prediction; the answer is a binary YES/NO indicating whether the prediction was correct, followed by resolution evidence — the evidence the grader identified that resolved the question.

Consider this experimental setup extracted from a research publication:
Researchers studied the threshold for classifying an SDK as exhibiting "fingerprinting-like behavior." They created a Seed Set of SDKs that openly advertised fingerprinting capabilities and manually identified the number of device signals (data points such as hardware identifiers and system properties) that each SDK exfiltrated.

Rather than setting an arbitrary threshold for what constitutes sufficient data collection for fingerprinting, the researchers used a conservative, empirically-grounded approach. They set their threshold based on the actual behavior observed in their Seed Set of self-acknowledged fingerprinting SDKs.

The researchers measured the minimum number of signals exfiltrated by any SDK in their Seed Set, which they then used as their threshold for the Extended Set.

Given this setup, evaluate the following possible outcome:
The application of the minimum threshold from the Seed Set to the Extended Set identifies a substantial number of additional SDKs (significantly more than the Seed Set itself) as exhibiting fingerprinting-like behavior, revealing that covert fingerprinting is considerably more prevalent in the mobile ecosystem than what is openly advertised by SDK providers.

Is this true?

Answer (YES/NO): YES